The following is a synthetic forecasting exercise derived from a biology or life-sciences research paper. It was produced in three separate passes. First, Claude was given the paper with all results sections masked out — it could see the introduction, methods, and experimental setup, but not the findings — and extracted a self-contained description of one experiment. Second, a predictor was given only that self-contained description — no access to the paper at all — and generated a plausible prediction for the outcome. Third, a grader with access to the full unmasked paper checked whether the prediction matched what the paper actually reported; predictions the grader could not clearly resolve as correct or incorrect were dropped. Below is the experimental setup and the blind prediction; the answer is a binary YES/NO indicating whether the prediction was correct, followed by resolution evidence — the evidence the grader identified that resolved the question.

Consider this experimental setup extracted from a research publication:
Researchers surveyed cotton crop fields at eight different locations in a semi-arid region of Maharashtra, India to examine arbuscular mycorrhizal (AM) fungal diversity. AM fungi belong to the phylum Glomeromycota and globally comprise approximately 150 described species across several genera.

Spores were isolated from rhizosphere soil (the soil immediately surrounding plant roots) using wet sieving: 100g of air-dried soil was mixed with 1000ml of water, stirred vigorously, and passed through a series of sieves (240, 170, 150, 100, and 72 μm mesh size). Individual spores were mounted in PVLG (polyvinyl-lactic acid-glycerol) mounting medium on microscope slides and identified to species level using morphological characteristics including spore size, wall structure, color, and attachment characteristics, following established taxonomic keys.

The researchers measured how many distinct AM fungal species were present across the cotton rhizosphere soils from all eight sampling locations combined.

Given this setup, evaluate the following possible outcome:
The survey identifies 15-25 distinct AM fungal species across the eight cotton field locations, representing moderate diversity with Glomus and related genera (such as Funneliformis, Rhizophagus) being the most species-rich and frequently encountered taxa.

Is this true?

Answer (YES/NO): NO